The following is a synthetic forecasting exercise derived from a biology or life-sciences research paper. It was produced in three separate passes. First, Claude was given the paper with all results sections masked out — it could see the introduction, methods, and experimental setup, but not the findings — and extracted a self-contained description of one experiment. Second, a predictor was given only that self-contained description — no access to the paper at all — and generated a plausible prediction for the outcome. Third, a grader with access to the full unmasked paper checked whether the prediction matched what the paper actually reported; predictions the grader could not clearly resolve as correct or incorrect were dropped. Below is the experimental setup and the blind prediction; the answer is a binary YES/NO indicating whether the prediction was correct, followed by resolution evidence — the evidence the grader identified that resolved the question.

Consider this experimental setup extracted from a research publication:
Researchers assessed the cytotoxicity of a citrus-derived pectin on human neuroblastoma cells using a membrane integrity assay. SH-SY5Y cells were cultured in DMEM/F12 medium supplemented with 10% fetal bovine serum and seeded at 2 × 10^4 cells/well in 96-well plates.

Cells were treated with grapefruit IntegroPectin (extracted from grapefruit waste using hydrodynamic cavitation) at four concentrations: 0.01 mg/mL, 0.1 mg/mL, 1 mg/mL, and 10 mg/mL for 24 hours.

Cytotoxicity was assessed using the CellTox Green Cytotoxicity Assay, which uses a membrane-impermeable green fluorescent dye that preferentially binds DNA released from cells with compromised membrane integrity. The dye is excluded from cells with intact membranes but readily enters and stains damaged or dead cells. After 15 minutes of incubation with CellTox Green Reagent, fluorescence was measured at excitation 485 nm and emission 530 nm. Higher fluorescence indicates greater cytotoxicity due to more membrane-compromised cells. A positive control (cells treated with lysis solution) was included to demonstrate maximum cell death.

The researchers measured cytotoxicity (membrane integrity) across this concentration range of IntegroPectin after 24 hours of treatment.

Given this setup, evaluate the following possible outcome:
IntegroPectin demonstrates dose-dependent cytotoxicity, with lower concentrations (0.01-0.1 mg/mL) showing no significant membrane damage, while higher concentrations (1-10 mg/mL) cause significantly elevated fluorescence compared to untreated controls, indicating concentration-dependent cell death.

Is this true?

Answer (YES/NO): NO